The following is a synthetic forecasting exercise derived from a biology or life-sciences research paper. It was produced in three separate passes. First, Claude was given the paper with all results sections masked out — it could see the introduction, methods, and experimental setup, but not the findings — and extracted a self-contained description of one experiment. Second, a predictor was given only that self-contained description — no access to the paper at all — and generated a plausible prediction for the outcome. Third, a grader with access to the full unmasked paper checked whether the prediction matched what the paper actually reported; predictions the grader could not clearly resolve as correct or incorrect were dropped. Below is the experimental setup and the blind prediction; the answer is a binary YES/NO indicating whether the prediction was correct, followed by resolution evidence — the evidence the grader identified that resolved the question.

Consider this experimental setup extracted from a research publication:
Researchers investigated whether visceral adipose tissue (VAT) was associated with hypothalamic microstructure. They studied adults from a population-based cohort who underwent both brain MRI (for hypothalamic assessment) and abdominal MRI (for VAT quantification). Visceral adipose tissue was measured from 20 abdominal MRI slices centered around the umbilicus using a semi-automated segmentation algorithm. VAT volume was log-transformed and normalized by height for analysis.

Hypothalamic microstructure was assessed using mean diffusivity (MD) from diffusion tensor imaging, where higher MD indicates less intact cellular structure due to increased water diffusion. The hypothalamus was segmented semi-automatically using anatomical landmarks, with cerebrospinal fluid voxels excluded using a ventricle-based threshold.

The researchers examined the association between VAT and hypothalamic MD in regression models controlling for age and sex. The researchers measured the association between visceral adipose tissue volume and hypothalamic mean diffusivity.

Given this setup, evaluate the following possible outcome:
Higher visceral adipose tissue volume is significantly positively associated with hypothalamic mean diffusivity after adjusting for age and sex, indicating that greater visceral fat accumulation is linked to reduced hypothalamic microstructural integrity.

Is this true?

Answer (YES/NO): NO